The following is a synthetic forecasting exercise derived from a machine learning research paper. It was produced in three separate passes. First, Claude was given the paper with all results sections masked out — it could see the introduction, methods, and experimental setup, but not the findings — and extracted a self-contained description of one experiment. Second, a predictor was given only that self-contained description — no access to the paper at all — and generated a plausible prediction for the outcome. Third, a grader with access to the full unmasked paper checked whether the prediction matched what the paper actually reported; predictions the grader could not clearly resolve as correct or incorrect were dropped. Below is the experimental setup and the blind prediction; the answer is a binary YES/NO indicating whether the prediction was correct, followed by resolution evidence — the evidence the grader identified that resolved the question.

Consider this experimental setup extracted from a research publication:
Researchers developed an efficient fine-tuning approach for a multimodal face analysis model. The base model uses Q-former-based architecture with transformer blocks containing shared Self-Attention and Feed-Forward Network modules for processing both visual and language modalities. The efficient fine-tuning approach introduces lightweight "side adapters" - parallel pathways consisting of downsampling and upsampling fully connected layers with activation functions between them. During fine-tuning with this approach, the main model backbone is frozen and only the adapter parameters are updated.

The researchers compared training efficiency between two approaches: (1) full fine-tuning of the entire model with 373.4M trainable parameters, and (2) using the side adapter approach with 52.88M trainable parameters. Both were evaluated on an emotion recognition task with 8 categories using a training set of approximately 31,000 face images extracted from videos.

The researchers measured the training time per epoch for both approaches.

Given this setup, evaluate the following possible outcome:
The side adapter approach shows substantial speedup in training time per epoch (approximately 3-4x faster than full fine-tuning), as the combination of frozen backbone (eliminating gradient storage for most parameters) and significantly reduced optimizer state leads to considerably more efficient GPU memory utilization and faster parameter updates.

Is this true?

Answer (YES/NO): NO